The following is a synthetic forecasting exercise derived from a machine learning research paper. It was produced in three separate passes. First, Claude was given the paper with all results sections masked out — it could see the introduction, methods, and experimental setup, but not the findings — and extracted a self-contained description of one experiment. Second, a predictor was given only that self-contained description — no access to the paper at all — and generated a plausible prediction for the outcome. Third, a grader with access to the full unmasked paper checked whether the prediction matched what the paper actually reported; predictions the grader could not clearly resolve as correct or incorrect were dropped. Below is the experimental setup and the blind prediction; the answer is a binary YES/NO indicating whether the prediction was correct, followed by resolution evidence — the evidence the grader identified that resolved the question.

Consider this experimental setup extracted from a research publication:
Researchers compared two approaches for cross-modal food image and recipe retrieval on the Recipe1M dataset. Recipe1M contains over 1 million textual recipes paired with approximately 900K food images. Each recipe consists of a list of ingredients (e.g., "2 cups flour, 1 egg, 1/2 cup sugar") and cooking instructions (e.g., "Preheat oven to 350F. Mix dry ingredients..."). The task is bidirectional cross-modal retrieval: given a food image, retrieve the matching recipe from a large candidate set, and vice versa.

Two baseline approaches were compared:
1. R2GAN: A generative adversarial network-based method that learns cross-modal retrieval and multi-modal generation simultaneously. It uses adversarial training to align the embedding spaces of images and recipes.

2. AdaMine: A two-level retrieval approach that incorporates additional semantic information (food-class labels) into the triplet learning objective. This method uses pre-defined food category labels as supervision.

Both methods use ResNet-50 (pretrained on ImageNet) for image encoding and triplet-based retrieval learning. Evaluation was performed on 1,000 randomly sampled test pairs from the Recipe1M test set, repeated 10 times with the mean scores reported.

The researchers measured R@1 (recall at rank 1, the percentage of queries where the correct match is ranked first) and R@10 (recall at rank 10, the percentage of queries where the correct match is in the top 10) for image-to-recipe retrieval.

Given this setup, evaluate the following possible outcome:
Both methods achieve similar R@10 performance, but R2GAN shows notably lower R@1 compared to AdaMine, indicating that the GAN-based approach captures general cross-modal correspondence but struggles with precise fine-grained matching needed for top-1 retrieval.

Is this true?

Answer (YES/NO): NO